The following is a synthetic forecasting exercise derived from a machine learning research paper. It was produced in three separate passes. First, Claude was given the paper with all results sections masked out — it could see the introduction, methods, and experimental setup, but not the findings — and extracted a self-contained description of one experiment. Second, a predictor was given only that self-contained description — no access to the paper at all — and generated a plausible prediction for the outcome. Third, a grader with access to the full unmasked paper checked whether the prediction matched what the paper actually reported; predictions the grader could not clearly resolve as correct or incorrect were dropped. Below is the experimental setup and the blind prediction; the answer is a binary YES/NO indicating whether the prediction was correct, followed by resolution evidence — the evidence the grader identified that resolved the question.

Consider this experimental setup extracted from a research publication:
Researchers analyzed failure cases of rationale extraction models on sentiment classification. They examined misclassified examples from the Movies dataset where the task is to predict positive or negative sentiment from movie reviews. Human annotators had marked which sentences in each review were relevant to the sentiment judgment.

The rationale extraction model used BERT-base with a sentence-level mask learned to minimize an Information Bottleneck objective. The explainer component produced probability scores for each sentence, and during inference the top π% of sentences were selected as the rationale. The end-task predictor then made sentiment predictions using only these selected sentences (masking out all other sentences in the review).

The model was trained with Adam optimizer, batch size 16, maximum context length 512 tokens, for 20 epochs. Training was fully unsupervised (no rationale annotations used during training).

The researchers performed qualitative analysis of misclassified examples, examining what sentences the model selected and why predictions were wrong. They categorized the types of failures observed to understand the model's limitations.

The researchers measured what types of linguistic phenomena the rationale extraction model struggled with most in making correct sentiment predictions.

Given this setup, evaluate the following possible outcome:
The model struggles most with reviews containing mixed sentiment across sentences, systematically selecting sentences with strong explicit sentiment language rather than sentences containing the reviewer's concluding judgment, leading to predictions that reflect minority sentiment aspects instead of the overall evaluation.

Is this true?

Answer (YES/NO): NO